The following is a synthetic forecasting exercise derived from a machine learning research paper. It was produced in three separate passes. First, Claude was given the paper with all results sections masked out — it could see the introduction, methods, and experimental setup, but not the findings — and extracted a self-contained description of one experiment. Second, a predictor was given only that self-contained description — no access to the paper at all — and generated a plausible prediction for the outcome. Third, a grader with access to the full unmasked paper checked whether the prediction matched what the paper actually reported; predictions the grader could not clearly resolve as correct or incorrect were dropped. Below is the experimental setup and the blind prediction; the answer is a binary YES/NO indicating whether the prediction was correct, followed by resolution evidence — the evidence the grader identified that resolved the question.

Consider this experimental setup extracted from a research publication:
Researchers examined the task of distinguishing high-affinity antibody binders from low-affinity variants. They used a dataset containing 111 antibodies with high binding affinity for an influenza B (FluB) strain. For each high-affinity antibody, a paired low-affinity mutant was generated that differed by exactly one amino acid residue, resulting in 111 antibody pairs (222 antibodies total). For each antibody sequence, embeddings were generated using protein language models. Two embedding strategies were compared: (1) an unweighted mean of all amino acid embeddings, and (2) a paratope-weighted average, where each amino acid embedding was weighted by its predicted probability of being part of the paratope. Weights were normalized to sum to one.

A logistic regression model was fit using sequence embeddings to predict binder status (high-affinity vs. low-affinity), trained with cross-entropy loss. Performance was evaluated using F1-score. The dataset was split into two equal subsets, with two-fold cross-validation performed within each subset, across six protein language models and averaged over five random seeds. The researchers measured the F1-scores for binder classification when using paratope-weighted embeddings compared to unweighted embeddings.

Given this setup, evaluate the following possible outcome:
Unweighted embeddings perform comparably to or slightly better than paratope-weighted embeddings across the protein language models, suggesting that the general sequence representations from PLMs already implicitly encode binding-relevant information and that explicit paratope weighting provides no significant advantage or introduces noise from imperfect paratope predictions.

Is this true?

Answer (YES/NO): NO